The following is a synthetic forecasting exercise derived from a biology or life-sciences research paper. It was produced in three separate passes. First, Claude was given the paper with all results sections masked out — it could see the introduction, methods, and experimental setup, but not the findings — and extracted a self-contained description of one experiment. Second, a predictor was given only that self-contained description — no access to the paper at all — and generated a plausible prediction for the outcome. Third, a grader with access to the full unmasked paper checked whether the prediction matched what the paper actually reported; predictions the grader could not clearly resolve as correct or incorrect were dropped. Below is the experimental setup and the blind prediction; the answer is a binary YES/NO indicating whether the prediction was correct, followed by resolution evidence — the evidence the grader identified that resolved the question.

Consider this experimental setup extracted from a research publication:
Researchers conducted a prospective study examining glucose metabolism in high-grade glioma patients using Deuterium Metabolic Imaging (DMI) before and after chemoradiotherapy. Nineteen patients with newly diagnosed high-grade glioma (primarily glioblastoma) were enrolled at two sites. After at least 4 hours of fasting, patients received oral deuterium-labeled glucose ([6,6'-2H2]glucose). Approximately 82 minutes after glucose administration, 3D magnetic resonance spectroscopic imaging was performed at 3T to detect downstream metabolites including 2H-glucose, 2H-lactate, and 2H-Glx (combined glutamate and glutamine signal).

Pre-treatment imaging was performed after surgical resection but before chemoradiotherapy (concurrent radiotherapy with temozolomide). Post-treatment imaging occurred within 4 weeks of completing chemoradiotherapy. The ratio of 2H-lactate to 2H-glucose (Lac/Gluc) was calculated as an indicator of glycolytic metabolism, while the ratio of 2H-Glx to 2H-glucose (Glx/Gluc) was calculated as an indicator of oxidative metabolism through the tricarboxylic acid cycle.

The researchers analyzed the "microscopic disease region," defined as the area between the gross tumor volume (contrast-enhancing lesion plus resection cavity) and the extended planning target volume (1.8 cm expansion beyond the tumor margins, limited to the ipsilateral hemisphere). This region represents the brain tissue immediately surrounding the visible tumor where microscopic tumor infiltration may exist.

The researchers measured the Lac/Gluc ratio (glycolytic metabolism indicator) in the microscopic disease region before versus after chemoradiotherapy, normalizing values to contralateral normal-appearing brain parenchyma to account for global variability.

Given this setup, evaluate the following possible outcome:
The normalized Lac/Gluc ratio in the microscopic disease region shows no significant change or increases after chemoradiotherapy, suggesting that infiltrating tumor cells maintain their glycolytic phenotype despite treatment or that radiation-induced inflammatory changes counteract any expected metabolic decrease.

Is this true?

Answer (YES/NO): YES